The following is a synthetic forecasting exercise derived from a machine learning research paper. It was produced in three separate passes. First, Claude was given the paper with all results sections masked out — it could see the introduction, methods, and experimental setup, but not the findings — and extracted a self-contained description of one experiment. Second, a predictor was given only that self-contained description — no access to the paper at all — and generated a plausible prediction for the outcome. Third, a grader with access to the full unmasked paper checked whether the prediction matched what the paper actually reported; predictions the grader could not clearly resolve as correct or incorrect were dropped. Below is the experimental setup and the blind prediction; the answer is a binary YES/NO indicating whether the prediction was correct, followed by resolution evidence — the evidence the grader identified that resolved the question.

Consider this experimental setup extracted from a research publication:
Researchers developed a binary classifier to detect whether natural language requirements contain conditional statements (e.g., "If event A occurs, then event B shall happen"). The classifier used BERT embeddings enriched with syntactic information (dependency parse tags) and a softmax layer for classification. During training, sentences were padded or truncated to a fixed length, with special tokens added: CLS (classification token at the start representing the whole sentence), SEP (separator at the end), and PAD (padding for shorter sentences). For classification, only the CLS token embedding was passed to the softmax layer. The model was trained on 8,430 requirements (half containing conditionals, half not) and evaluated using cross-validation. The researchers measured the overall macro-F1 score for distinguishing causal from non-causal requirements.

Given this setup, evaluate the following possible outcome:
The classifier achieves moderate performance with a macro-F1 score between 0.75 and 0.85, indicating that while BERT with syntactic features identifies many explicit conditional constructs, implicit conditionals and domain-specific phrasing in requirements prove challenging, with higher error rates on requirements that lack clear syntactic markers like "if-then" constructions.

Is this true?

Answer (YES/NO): YES